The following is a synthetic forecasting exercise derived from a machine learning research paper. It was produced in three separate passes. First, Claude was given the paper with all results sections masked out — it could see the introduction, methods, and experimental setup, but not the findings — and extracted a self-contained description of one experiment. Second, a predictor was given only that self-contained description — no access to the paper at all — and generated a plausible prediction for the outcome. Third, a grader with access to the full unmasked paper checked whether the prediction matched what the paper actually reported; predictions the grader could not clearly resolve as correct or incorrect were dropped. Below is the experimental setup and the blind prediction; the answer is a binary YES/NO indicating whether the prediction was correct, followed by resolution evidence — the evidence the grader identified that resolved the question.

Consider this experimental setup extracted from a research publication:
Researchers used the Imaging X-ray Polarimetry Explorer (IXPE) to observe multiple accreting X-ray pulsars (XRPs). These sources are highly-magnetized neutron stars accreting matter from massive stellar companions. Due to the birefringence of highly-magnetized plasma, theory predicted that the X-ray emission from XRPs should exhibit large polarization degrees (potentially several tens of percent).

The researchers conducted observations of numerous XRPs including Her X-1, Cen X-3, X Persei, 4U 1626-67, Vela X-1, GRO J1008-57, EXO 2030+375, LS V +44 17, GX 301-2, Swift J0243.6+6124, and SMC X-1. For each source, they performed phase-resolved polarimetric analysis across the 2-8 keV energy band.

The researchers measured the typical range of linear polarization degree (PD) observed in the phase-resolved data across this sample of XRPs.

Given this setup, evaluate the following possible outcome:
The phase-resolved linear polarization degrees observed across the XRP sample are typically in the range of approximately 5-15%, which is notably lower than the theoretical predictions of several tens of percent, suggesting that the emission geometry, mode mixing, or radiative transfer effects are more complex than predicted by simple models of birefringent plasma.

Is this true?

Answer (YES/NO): YES